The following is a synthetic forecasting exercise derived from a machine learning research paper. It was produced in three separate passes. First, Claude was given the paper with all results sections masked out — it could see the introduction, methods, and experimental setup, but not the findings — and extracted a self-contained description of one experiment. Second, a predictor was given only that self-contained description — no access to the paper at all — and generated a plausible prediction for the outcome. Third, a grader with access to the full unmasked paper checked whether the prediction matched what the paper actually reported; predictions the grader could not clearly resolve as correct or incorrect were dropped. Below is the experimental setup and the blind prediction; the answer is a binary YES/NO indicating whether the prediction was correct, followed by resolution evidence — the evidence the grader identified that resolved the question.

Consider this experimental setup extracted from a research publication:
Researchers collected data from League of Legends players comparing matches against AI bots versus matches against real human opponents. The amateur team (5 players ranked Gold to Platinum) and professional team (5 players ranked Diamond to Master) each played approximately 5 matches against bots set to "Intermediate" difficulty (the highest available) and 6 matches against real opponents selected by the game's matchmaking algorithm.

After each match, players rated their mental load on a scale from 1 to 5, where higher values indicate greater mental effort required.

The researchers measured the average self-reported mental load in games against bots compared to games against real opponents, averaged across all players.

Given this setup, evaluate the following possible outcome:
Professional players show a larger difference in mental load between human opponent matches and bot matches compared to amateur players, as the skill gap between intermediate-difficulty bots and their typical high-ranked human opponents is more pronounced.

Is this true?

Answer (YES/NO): NO